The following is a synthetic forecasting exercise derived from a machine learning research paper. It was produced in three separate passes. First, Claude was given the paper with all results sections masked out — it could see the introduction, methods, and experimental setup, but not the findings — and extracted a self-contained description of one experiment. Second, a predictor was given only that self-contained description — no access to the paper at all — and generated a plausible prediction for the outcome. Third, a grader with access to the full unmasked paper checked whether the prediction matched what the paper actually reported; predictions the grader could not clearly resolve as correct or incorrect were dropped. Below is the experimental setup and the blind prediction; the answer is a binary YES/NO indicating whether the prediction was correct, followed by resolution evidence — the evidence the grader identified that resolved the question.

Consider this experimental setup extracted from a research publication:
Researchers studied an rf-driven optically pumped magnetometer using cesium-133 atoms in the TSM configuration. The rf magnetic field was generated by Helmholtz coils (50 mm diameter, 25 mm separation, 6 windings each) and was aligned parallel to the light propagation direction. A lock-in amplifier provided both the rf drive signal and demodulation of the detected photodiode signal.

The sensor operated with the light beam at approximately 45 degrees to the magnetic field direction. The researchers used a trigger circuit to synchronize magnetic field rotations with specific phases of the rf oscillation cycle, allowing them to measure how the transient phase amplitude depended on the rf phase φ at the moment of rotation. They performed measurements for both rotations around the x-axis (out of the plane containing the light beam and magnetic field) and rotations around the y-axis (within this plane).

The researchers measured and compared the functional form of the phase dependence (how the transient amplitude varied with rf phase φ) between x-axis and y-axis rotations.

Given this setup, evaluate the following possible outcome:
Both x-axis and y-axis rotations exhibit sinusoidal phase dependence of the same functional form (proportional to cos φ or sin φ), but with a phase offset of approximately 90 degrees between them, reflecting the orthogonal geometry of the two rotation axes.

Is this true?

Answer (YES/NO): YES